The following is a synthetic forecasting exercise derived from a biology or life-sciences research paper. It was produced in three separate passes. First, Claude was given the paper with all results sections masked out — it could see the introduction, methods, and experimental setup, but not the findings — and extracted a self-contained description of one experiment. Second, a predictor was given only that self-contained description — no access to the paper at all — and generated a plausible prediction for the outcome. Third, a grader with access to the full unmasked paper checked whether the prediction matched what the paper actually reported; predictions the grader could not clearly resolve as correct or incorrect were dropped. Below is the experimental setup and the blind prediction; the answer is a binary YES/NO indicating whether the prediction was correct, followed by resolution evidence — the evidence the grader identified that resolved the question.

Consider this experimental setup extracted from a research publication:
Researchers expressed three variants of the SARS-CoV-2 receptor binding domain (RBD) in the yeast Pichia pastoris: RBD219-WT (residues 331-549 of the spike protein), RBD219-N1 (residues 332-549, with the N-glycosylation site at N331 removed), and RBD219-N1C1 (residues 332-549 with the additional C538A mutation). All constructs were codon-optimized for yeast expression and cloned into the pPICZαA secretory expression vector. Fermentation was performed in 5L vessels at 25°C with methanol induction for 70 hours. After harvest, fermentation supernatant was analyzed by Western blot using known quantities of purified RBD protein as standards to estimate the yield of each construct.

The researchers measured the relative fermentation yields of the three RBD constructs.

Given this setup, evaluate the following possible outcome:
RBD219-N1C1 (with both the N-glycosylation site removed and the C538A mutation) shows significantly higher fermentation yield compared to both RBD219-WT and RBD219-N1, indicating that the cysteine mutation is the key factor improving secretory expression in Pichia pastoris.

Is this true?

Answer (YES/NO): NO